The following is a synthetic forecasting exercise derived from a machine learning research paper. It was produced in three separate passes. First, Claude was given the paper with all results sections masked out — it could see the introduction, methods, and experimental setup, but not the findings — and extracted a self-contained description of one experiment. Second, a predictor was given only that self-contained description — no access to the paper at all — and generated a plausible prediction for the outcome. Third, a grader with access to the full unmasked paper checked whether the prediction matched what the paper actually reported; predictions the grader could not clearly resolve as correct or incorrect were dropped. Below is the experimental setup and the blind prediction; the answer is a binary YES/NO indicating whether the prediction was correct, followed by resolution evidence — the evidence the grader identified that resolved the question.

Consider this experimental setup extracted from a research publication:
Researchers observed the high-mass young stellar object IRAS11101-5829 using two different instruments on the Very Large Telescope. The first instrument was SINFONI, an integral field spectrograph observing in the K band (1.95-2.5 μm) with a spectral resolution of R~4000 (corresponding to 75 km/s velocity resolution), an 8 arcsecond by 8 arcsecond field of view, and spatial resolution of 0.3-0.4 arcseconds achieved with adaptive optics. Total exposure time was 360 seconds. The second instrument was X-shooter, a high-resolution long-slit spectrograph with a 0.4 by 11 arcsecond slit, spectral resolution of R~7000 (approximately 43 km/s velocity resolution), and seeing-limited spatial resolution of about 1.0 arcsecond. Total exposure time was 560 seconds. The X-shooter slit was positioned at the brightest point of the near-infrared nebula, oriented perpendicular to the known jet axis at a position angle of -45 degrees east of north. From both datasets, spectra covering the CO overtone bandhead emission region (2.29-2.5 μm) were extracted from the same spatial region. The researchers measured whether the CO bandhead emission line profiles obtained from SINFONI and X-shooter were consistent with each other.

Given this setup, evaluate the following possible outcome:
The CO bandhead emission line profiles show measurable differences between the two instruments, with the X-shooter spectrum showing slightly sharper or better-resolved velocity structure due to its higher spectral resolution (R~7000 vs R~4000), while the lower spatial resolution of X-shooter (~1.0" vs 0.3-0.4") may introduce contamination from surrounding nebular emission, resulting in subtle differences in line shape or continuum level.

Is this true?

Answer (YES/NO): NO